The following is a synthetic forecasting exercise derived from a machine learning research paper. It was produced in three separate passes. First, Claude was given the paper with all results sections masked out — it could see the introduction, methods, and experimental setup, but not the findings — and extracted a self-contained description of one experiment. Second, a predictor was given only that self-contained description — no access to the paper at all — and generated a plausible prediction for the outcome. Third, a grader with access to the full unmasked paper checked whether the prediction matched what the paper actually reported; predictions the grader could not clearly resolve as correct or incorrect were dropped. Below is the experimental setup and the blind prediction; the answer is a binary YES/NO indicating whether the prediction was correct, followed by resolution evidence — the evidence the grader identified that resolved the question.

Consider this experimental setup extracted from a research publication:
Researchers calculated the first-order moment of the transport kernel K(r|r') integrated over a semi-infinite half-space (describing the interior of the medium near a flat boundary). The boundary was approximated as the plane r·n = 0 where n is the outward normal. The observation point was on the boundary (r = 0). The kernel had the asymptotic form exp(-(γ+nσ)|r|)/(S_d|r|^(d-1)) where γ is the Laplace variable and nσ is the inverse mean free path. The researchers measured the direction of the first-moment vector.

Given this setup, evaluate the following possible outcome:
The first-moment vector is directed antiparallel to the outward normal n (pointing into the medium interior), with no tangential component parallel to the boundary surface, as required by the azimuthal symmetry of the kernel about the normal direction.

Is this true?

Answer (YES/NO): YES